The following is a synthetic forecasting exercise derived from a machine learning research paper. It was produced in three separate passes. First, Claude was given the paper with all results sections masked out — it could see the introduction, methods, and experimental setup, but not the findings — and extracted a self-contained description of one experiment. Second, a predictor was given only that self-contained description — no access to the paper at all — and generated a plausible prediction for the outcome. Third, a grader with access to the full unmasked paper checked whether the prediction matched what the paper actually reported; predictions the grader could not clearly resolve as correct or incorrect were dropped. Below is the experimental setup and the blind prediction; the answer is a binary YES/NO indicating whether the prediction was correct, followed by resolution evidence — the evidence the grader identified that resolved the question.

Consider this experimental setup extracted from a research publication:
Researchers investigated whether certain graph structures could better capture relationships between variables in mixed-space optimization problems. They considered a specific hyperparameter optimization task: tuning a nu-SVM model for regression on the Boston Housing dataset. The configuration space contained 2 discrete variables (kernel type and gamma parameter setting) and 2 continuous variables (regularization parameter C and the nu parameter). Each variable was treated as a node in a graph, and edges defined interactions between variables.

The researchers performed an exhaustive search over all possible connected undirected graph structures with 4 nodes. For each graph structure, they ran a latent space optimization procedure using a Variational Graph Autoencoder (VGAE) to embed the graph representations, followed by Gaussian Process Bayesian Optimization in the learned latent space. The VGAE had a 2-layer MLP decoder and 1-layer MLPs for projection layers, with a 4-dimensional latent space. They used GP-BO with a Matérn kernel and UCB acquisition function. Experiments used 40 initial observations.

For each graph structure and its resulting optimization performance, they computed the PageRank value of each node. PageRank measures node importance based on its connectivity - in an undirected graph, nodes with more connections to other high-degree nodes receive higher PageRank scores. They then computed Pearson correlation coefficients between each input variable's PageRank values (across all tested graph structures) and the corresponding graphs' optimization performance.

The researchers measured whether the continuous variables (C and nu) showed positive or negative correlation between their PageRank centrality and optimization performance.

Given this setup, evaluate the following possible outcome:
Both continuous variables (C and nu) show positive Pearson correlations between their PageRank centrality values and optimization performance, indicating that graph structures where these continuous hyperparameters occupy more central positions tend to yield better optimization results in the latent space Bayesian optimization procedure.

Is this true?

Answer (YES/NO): NO